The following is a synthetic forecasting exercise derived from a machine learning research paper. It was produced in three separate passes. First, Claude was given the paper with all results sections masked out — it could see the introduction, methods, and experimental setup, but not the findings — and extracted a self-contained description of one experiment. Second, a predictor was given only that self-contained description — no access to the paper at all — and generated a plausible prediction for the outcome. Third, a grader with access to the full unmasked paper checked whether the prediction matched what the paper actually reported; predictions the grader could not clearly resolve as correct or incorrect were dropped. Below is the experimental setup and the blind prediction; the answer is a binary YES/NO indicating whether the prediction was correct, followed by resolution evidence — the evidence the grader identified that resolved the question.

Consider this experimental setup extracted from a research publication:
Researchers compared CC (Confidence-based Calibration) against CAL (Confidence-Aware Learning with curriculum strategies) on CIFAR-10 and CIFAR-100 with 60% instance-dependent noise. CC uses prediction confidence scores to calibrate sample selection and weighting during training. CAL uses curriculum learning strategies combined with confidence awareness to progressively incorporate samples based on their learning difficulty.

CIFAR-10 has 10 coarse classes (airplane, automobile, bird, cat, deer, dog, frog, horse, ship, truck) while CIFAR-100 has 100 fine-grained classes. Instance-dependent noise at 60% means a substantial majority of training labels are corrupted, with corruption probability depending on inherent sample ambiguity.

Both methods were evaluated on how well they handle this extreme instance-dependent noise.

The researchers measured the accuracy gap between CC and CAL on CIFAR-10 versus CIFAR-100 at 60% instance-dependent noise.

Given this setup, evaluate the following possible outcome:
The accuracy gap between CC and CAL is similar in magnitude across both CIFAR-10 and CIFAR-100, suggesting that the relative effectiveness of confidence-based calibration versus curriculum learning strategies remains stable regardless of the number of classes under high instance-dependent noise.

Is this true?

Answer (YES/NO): YES